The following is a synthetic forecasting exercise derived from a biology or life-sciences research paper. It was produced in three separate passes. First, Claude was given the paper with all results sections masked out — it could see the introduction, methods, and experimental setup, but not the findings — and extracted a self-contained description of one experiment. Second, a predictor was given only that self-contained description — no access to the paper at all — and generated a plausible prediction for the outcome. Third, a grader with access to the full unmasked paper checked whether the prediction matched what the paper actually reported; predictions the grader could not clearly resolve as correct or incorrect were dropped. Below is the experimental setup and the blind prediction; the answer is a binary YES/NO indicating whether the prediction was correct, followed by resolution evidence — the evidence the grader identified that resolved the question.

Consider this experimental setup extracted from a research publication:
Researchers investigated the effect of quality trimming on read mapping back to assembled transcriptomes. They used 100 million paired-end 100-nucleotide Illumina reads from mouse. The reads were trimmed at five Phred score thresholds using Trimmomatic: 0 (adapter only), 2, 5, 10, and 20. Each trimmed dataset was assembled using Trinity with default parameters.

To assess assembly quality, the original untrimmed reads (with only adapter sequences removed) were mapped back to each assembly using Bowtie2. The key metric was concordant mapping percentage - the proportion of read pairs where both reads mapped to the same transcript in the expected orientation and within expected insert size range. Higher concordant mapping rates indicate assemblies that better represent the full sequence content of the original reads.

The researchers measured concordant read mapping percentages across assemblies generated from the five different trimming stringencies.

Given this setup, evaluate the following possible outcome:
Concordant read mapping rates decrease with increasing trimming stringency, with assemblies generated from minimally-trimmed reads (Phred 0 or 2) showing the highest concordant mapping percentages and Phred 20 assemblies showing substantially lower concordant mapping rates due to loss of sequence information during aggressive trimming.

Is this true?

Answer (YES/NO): YES